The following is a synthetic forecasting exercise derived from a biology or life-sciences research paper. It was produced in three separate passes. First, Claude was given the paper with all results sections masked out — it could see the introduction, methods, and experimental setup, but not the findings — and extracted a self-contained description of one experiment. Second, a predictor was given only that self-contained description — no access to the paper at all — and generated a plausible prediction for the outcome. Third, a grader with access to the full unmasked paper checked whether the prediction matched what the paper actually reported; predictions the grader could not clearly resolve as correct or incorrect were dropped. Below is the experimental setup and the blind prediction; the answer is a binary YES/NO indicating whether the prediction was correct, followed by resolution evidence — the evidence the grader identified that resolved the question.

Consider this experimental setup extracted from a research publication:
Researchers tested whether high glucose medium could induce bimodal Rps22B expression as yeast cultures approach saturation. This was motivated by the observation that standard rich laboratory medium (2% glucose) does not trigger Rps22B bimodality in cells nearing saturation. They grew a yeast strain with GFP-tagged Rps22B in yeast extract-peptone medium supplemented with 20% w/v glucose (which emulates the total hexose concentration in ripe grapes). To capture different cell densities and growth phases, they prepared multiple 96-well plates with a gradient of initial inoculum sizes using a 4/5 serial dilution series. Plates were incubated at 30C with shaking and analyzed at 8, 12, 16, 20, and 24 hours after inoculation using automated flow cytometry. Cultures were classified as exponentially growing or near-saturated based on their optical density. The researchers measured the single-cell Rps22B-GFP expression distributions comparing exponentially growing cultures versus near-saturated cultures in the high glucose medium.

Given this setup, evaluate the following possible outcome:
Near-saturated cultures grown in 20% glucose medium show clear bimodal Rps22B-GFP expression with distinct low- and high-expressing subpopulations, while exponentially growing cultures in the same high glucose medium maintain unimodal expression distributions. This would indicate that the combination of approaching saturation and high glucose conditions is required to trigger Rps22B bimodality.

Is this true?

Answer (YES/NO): NO